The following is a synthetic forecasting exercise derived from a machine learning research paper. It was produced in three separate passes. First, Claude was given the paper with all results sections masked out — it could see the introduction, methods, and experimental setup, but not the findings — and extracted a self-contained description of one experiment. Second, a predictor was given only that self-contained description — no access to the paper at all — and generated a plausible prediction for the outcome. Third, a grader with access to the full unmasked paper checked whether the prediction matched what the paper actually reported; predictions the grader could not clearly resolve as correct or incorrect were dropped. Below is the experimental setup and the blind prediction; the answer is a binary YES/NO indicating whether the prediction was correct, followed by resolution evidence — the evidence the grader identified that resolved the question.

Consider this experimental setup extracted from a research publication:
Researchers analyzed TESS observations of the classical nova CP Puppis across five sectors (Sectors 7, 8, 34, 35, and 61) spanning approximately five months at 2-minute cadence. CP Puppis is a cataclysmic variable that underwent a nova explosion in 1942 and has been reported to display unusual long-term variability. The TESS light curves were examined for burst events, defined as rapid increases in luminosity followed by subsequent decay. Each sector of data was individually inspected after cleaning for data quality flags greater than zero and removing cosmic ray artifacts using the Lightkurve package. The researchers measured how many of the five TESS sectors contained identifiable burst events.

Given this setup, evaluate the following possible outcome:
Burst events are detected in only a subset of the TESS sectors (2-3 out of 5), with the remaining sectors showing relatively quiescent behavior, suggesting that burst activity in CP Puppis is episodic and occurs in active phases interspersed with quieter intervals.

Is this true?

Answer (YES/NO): YES